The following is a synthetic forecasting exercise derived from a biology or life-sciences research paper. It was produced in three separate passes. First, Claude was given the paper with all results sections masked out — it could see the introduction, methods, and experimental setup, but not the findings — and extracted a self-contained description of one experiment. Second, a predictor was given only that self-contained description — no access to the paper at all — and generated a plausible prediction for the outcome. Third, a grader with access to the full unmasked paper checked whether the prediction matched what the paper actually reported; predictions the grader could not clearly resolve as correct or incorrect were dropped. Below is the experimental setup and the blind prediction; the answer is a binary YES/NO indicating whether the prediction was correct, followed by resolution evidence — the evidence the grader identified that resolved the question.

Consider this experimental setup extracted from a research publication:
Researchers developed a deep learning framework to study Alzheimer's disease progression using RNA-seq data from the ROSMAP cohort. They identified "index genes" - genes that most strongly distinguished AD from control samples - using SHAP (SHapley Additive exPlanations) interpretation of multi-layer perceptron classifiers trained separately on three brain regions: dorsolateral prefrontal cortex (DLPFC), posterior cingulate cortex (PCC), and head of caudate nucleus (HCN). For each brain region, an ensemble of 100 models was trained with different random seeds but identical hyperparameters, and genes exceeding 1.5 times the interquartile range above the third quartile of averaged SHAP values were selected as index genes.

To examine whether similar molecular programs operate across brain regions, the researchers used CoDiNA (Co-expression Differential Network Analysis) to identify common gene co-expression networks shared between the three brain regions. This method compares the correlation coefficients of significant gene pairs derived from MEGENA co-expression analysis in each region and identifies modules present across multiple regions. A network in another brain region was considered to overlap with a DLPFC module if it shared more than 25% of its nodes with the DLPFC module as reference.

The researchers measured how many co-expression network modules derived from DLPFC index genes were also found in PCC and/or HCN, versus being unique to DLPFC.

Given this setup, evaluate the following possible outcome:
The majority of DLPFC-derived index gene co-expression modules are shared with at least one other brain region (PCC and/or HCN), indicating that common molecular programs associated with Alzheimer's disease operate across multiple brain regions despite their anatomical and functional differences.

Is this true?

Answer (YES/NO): YES